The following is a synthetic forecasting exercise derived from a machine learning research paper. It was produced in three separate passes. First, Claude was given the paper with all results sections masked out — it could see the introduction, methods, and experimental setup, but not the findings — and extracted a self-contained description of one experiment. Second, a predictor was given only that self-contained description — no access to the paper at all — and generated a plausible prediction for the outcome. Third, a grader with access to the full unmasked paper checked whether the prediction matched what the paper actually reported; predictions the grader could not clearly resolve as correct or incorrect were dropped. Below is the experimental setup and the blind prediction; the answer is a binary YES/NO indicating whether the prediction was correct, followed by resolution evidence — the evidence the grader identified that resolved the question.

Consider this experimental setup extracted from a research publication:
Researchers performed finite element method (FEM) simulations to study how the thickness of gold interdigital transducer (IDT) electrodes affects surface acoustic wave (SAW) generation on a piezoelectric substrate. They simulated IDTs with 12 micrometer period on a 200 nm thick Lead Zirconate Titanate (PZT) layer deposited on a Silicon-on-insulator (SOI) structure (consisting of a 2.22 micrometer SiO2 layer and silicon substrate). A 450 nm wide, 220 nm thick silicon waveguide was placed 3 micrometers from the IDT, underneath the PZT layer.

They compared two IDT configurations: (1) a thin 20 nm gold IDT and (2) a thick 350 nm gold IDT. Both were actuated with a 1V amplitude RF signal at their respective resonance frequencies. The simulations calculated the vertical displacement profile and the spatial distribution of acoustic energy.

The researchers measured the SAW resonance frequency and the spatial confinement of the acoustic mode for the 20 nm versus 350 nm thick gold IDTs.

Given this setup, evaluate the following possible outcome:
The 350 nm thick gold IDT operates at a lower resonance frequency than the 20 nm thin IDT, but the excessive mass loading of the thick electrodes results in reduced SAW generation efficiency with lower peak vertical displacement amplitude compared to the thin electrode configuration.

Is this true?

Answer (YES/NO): YES